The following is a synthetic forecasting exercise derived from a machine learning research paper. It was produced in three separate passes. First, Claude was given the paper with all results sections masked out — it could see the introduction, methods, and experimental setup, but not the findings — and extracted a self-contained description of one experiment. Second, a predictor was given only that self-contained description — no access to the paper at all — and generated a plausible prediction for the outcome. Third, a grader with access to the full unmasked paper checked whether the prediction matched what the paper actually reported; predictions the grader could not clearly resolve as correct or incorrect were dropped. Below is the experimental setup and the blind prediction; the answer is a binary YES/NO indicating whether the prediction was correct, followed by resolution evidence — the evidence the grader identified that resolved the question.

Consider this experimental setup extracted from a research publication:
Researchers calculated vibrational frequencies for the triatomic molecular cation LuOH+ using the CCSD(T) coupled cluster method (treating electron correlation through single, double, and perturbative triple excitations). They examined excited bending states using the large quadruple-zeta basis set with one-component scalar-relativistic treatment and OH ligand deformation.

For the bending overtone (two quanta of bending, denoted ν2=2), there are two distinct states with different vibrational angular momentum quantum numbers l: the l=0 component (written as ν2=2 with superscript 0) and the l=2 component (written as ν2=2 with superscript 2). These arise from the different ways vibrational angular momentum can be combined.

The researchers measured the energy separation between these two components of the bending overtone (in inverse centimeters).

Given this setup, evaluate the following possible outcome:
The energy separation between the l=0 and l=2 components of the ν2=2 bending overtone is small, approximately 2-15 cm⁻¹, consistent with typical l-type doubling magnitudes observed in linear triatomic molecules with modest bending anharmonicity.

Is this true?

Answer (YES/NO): NO